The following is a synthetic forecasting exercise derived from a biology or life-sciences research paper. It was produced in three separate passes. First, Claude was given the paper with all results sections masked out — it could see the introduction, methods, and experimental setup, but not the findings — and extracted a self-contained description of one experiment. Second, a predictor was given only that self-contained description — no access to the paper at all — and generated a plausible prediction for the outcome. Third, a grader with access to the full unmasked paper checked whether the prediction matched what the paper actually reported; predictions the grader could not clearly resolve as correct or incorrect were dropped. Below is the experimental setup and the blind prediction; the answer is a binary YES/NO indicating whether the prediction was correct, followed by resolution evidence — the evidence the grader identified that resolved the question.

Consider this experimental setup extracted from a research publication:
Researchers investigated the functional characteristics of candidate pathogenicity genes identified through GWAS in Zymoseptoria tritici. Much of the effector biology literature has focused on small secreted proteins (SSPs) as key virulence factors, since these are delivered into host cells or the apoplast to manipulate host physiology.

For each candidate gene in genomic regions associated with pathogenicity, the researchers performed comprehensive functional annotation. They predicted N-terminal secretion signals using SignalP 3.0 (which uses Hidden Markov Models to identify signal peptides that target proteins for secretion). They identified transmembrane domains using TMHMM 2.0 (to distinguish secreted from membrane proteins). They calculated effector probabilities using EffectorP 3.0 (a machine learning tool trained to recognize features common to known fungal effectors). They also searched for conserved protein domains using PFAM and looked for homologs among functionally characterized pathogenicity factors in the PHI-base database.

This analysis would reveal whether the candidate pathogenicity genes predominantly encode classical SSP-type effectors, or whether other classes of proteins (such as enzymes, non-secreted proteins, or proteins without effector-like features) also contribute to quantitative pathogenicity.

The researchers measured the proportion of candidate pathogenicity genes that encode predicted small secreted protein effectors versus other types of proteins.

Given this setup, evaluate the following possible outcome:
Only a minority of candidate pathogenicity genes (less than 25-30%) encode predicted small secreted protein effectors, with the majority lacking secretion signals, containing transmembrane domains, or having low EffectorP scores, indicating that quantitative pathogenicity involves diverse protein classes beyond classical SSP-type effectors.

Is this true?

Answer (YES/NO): NO